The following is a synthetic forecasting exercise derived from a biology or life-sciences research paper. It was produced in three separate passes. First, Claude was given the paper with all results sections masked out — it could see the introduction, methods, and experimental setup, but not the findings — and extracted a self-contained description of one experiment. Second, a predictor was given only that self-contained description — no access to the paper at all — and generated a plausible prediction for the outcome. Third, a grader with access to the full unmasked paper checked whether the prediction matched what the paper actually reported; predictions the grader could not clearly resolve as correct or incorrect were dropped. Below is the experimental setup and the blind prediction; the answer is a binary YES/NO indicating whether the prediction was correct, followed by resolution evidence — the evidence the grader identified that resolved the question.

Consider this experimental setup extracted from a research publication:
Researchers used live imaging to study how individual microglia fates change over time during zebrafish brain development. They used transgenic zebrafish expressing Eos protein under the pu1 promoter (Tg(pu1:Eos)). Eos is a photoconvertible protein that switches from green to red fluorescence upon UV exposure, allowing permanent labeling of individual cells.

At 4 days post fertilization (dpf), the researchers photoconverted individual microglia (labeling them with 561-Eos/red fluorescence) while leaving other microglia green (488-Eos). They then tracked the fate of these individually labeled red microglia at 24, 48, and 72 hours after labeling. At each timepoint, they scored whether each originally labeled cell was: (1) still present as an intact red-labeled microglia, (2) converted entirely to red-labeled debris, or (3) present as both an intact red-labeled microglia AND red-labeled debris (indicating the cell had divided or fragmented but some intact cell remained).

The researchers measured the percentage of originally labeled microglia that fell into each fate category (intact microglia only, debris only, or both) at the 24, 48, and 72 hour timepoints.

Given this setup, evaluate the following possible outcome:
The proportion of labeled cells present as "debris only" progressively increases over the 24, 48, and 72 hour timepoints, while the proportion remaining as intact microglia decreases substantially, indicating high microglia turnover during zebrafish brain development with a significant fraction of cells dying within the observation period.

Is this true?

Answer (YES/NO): YES